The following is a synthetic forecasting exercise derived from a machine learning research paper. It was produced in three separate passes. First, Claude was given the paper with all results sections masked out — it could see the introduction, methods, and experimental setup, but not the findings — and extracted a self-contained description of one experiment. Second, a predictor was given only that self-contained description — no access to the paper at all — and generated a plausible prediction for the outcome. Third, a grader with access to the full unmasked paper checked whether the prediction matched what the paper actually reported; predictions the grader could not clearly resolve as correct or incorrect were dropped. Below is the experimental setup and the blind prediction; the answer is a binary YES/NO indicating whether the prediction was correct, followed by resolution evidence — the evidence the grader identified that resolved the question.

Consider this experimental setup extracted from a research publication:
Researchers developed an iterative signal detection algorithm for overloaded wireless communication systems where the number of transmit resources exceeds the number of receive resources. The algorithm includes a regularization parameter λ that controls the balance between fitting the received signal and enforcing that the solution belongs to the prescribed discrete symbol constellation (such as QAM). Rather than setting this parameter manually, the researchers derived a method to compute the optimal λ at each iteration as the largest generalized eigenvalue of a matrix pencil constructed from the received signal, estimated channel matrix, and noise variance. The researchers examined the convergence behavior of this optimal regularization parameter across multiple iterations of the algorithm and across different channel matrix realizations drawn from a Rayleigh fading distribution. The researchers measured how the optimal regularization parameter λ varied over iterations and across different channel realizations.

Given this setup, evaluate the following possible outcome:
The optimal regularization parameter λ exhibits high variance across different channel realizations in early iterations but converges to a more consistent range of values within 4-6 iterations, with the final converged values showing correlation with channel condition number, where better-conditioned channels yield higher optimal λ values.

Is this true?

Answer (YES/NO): NO